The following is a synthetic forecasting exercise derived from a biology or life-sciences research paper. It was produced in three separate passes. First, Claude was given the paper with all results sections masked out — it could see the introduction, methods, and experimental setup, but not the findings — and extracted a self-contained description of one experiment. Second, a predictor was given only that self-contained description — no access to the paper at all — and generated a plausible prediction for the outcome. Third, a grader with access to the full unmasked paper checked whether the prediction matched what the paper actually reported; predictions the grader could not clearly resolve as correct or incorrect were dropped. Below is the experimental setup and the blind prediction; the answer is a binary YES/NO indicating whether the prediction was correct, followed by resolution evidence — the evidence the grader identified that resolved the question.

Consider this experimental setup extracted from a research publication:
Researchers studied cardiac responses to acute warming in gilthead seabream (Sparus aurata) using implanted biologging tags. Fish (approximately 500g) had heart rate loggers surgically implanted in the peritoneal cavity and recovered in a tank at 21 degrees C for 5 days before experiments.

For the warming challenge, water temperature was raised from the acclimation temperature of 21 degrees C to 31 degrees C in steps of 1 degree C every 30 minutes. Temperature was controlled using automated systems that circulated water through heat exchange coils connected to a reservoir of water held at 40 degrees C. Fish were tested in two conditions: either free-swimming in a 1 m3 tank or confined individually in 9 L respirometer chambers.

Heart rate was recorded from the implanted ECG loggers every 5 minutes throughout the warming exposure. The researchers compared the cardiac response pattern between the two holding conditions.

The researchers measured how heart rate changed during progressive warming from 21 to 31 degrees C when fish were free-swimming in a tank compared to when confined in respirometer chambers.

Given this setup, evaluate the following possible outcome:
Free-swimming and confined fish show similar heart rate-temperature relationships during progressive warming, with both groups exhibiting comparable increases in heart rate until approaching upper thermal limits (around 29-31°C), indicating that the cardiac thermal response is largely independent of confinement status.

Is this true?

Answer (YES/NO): NO